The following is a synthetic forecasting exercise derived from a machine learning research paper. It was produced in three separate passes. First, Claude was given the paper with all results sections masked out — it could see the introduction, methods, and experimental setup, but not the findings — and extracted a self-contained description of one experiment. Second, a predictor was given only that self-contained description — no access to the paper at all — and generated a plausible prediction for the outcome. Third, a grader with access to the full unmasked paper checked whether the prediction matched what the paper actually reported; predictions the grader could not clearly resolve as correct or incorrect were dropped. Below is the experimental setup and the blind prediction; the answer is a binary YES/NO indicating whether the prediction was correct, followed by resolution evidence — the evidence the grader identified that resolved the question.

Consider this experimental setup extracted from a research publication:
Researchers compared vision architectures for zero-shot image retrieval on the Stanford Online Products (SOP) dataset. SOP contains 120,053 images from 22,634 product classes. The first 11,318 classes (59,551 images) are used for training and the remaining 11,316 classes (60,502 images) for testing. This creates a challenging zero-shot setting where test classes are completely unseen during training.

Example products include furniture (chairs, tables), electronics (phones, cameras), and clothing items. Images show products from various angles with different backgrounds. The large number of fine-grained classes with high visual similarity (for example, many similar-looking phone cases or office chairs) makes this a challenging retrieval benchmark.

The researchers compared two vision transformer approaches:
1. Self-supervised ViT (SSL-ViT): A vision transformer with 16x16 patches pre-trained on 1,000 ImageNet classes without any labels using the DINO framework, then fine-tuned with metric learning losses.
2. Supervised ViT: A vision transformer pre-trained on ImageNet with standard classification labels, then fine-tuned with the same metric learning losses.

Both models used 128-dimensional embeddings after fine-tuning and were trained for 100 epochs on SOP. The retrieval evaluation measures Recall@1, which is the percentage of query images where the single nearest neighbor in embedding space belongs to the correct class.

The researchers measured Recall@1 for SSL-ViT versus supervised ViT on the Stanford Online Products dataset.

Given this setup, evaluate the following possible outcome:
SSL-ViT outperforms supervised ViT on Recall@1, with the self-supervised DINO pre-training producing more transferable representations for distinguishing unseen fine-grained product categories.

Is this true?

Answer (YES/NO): YES